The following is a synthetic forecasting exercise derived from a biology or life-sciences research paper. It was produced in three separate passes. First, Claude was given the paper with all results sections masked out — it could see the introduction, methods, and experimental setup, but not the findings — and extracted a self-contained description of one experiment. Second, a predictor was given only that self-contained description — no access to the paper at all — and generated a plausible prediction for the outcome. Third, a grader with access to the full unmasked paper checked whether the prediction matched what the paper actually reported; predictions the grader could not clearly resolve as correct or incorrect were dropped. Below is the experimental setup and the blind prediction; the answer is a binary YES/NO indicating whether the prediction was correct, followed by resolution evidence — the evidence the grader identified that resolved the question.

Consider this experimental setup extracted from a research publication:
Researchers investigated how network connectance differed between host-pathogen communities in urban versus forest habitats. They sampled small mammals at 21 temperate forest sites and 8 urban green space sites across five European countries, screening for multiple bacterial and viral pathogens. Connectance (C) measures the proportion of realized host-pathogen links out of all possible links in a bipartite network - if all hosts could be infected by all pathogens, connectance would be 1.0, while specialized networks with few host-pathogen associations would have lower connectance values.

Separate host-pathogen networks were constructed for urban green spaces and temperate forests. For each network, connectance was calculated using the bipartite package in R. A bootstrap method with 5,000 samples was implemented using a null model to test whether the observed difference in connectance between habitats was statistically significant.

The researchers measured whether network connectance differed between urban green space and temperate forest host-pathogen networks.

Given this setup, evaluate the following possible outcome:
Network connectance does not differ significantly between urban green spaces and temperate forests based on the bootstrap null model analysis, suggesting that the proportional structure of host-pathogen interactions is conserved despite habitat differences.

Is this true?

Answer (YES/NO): NO